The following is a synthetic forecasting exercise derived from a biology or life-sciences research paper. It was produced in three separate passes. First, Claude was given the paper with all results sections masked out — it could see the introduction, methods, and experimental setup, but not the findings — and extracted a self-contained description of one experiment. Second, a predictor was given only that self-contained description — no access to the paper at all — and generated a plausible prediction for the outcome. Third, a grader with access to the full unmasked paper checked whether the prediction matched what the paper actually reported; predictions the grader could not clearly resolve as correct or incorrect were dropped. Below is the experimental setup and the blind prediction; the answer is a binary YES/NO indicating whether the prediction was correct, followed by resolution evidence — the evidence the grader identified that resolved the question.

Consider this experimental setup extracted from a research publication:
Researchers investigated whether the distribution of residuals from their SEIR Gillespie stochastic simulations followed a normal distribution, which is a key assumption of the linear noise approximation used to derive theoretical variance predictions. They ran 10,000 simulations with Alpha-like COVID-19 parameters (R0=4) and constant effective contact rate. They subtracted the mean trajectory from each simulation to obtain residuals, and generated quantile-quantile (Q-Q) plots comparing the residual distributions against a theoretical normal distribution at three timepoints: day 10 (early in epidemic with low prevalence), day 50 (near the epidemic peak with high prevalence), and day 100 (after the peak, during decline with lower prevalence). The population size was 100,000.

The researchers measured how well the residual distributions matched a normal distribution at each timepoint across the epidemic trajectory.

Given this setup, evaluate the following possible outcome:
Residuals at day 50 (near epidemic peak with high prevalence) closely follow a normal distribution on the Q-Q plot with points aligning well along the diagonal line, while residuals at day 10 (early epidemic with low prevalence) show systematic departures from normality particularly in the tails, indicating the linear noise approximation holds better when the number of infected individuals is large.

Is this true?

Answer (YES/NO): YES